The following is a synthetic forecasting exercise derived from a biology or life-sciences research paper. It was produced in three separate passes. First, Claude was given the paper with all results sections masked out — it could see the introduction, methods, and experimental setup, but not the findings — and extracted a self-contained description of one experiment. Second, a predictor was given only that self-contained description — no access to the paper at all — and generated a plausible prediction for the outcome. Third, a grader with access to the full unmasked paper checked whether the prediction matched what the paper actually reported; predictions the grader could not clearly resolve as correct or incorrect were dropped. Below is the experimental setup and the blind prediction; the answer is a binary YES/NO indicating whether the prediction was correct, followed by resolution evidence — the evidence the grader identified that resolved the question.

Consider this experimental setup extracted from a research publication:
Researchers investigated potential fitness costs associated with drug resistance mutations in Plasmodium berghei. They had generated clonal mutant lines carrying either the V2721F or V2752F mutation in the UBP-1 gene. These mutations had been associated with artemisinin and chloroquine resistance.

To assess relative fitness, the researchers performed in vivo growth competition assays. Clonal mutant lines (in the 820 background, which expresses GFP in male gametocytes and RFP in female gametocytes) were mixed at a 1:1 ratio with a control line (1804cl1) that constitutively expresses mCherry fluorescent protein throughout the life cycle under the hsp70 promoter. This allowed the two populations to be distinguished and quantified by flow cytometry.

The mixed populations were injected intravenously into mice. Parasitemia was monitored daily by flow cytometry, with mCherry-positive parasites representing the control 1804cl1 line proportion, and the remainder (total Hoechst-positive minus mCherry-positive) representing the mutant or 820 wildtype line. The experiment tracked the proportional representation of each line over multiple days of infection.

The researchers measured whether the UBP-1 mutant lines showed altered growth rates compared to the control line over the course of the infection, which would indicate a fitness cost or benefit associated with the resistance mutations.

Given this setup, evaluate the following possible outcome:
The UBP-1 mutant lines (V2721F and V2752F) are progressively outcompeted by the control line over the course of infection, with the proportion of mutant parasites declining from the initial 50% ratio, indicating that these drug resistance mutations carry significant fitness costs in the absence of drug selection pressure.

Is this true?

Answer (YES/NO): YES